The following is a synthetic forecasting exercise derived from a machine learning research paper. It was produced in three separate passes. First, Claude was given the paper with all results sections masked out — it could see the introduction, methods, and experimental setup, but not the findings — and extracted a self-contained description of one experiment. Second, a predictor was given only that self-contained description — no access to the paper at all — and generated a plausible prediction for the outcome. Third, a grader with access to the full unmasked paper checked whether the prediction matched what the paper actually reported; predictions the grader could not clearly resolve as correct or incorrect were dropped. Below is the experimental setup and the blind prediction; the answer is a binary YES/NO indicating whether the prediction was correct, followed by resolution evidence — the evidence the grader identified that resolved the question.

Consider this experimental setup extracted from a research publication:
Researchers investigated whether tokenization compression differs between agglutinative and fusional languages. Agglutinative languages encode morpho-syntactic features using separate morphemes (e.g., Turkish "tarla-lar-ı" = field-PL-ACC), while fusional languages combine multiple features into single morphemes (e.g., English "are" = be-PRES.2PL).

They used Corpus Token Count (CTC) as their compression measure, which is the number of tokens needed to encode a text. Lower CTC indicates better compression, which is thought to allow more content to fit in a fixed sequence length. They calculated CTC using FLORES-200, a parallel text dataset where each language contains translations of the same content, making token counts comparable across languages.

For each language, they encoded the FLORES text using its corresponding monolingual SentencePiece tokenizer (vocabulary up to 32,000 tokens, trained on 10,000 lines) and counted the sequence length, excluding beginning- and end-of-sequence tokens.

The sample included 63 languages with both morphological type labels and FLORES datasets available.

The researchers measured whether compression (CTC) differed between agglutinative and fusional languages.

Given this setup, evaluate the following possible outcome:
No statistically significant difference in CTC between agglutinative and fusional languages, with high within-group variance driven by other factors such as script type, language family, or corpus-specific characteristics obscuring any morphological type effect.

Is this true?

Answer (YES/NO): NO